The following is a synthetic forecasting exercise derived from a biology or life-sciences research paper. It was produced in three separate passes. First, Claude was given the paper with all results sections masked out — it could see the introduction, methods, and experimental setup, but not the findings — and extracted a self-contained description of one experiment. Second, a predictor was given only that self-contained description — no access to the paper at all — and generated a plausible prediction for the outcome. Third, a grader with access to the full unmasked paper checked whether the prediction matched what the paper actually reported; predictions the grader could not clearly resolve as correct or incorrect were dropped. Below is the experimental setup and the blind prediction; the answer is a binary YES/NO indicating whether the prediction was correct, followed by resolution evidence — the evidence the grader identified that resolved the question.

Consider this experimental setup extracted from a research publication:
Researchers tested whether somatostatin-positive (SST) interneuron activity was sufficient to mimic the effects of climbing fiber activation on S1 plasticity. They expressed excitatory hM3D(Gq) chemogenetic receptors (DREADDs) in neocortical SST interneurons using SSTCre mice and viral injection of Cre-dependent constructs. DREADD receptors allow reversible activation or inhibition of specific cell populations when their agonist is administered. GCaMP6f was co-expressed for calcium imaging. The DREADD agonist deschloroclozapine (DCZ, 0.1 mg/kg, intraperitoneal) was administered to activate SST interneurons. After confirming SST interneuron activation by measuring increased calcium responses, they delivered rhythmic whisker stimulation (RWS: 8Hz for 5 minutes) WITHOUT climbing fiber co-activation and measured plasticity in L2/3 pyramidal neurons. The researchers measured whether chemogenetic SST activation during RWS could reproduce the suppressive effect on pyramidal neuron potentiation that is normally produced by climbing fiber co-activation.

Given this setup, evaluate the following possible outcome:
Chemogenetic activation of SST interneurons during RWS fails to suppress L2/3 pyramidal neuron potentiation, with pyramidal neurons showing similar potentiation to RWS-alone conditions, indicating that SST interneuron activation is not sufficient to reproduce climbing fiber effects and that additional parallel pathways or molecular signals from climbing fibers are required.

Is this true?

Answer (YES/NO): NO